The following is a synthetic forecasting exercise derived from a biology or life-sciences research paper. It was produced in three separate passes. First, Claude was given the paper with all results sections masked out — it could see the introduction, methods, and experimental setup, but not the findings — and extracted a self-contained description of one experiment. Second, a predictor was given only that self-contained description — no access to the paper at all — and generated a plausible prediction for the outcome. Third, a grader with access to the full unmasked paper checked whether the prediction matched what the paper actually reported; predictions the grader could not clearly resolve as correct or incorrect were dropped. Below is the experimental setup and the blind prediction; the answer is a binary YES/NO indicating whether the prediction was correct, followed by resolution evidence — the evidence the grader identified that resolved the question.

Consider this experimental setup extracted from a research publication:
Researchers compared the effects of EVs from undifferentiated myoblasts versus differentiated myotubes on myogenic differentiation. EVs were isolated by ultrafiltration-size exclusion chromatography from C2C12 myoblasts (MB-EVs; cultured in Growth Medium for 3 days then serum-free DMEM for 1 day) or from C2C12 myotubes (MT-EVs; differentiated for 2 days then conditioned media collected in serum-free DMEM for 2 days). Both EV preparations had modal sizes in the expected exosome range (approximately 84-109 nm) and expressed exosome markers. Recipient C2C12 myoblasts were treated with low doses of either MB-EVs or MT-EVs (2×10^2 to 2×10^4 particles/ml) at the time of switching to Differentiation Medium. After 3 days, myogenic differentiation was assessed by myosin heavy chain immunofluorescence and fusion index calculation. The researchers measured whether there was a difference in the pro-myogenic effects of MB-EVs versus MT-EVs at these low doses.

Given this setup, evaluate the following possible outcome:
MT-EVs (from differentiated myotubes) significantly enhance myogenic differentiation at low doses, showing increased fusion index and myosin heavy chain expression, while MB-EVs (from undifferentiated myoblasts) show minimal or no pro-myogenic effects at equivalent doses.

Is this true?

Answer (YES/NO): NO